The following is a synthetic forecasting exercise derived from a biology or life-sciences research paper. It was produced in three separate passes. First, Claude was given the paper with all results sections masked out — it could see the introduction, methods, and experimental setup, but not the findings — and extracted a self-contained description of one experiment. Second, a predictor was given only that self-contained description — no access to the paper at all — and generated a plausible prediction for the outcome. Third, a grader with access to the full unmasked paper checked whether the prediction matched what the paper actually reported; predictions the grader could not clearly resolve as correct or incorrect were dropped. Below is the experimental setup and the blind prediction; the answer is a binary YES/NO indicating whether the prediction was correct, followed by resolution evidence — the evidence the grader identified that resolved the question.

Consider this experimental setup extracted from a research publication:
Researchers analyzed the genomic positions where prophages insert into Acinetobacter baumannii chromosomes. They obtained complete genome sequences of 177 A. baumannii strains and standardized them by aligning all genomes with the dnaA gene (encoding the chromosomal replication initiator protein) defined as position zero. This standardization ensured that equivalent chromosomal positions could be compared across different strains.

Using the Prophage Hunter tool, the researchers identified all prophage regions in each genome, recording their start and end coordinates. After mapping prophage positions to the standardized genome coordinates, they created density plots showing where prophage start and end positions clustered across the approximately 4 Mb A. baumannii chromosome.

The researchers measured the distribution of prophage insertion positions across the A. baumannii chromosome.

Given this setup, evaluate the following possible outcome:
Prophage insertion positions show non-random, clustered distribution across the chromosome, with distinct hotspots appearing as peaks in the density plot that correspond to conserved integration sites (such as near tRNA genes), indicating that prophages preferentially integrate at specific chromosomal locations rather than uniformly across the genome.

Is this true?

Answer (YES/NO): NO